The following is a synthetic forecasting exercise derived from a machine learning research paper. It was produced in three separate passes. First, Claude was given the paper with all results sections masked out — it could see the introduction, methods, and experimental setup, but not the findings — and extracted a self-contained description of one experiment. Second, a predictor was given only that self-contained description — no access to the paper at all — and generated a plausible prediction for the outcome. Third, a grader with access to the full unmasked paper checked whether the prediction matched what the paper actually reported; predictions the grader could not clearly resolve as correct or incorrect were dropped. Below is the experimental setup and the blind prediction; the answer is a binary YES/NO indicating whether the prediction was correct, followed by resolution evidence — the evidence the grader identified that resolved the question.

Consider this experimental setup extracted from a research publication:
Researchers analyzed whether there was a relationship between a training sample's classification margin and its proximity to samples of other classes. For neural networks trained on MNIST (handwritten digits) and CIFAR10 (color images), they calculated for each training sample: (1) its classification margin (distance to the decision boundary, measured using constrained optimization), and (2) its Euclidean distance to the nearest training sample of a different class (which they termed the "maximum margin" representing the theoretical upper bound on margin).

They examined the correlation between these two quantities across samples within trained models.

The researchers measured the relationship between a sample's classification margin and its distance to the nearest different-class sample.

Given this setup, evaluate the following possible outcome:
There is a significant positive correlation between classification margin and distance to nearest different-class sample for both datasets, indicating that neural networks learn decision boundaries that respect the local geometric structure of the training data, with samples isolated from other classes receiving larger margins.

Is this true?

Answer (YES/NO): NO